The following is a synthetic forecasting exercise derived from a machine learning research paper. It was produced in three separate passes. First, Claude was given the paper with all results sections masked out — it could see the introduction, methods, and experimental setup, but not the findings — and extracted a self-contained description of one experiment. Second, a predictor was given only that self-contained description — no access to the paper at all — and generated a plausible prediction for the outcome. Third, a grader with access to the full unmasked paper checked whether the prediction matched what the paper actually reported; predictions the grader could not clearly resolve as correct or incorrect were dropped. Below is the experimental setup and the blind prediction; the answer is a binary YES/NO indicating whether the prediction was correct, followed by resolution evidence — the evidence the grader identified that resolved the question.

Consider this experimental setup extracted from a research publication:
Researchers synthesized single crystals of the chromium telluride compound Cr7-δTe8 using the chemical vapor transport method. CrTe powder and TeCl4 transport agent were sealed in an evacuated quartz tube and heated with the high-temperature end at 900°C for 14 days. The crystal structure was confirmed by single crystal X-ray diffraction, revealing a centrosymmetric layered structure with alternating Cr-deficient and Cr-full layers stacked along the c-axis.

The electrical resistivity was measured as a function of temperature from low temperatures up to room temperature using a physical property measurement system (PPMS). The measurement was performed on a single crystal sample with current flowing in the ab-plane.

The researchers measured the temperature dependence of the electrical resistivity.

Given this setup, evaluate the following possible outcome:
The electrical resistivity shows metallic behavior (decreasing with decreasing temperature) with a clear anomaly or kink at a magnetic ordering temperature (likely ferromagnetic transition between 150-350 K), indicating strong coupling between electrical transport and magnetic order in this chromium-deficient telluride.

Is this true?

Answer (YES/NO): NO